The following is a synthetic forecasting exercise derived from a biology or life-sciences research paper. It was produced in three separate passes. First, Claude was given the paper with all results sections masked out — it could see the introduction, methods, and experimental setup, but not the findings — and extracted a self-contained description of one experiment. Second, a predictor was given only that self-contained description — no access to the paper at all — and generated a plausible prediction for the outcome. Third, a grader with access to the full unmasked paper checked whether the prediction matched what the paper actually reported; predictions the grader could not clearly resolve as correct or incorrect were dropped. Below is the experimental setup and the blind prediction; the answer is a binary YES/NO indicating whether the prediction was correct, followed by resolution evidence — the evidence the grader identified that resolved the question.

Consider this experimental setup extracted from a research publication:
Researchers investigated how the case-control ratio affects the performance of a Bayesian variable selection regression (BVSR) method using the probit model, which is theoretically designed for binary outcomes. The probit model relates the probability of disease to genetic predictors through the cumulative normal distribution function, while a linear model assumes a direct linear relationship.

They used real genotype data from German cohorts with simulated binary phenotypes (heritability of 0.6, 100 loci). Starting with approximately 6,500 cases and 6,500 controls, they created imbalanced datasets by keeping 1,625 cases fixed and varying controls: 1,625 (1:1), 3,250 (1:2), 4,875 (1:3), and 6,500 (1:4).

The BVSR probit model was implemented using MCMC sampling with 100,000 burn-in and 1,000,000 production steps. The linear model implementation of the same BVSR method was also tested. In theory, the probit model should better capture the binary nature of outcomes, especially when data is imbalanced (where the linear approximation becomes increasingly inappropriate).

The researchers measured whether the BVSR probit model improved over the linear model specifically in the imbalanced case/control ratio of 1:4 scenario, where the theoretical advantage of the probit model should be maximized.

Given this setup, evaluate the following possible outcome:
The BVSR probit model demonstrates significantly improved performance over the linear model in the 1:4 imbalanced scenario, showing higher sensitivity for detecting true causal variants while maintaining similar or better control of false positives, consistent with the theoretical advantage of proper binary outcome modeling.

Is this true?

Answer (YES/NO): NO